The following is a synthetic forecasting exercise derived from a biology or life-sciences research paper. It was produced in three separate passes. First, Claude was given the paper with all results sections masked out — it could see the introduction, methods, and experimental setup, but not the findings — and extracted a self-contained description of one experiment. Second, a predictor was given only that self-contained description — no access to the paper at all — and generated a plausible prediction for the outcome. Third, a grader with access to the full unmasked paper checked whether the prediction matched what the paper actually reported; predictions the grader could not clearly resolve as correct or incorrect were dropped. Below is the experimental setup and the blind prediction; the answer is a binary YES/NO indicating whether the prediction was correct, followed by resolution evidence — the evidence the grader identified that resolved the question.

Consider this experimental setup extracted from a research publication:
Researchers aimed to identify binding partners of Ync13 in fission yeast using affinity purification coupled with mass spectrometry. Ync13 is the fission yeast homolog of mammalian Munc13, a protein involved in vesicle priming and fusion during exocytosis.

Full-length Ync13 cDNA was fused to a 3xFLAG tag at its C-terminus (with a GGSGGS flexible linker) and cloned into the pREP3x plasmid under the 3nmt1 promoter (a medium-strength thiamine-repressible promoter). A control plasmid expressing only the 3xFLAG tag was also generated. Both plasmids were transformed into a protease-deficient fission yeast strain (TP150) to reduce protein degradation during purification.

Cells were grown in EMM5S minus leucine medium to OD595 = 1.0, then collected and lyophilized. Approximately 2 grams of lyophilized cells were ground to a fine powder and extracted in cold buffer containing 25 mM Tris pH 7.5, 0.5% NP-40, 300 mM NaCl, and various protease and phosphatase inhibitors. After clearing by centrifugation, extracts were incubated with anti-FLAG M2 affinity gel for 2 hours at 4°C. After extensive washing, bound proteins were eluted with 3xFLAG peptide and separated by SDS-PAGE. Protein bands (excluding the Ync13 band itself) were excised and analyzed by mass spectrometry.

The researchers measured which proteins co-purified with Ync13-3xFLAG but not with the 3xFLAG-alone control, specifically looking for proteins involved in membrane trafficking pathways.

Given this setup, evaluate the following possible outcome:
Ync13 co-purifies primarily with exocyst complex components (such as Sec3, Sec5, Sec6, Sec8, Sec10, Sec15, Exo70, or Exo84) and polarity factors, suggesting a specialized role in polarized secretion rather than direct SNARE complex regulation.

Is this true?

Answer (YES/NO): NO